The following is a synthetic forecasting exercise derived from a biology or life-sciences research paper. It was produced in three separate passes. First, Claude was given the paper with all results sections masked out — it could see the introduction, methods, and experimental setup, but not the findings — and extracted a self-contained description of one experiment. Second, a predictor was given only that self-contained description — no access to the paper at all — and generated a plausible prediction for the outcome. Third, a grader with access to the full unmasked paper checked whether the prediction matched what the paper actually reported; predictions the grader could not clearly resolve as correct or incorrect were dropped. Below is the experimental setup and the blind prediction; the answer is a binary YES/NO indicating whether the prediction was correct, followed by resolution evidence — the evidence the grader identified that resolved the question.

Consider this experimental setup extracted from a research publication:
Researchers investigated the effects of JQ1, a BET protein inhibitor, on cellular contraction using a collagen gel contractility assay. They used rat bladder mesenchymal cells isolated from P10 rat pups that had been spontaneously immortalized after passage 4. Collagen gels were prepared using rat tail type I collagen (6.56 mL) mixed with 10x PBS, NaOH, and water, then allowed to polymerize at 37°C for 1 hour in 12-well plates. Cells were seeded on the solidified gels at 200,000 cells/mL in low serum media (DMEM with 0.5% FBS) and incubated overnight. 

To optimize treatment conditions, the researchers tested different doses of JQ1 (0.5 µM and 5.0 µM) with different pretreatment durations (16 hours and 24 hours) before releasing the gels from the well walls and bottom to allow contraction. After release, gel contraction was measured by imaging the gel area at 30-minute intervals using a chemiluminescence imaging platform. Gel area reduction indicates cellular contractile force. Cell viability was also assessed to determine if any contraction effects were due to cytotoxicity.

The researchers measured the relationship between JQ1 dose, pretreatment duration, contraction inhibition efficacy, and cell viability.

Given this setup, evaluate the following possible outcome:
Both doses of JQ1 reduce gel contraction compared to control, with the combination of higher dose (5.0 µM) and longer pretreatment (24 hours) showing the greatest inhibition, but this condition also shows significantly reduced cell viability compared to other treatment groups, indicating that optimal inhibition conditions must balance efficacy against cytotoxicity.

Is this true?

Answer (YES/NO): NO